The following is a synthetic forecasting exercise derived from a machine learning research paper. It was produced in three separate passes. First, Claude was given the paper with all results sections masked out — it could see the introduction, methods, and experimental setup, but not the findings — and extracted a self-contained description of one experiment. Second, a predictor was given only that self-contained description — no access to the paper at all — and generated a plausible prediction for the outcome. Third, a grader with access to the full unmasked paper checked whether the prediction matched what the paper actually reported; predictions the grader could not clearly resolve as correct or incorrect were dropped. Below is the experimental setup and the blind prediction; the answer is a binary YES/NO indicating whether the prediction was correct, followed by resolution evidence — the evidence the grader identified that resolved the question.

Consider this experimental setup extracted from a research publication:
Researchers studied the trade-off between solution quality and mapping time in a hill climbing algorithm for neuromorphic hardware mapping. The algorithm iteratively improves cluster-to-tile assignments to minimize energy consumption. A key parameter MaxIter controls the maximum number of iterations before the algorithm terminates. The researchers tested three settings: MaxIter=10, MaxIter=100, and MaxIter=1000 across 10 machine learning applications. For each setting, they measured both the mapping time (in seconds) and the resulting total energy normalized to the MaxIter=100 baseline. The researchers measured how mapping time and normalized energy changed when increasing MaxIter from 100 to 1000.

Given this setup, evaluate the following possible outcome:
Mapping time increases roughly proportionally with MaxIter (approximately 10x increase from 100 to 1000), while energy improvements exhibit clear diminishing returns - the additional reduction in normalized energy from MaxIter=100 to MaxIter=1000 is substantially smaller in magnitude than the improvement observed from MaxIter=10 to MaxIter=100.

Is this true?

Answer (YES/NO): YES